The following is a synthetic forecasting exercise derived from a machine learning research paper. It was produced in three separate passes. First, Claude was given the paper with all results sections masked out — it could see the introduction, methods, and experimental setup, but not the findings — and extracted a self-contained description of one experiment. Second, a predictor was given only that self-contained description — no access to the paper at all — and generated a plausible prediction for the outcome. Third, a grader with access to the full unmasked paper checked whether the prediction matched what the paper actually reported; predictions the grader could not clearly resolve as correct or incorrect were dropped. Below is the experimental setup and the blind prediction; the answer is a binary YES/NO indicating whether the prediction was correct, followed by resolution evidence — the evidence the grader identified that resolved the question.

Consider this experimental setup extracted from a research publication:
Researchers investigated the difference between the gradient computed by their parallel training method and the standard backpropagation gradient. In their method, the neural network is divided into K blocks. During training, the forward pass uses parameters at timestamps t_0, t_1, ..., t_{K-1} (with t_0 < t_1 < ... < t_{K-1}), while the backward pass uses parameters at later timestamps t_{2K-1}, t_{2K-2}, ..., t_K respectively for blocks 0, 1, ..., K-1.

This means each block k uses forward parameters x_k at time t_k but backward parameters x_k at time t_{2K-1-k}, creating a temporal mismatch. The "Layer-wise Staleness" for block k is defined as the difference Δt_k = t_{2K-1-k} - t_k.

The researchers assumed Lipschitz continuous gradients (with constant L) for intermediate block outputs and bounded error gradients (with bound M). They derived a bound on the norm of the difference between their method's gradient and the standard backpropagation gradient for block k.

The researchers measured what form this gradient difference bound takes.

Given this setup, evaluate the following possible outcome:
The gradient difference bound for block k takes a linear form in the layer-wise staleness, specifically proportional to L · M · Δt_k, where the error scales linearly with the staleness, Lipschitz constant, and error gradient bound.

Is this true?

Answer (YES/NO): NO